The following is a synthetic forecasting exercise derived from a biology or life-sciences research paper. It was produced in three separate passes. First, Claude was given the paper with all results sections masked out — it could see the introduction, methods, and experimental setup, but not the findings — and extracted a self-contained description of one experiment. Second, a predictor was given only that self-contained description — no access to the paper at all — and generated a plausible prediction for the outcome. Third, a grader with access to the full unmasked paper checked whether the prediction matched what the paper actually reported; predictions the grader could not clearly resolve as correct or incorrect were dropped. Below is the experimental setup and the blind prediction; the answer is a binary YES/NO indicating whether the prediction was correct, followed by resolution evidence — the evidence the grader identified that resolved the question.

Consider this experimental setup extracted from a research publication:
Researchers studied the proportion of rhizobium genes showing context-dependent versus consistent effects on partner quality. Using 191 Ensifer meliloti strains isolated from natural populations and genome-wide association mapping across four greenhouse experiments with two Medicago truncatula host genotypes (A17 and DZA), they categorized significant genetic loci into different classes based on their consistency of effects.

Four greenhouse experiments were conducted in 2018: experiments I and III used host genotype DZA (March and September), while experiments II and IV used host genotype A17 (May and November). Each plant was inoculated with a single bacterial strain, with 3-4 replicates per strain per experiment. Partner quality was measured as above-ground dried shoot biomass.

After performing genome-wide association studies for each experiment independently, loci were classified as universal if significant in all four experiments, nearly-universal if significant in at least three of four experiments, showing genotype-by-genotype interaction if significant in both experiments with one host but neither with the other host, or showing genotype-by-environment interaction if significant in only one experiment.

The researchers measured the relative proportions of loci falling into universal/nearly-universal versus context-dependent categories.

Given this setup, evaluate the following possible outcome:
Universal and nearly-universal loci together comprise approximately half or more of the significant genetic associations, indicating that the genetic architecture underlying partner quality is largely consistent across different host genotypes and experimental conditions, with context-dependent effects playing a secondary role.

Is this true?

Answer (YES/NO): NO